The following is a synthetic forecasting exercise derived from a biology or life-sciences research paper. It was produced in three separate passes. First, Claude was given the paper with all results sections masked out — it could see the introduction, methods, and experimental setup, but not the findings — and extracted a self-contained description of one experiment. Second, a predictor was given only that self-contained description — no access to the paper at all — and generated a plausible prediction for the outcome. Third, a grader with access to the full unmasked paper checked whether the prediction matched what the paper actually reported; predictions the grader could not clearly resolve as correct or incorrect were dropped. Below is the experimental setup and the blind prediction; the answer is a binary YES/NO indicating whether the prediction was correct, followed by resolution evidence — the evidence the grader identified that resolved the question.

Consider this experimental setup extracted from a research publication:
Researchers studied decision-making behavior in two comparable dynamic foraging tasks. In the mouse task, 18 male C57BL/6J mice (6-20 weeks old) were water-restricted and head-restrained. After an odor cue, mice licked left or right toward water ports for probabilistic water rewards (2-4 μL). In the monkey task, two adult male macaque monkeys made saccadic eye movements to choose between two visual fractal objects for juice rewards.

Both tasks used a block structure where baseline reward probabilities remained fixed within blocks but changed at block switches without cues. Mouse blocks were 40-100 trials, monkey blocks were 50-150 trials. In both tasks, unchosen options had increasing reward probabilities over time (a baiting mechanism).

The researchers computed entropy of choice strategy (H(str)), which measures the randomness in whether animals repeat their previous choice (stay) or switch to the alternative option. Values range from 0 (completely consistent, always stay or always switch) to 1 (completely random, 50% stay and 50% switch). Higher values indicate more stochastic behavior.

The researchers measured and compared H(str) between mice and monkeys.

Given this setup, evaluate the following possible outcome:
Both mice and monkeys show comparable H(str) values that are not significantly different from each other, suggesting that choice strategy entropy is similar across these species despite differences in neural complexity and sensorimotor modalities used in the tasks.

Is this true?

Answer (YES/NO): NO